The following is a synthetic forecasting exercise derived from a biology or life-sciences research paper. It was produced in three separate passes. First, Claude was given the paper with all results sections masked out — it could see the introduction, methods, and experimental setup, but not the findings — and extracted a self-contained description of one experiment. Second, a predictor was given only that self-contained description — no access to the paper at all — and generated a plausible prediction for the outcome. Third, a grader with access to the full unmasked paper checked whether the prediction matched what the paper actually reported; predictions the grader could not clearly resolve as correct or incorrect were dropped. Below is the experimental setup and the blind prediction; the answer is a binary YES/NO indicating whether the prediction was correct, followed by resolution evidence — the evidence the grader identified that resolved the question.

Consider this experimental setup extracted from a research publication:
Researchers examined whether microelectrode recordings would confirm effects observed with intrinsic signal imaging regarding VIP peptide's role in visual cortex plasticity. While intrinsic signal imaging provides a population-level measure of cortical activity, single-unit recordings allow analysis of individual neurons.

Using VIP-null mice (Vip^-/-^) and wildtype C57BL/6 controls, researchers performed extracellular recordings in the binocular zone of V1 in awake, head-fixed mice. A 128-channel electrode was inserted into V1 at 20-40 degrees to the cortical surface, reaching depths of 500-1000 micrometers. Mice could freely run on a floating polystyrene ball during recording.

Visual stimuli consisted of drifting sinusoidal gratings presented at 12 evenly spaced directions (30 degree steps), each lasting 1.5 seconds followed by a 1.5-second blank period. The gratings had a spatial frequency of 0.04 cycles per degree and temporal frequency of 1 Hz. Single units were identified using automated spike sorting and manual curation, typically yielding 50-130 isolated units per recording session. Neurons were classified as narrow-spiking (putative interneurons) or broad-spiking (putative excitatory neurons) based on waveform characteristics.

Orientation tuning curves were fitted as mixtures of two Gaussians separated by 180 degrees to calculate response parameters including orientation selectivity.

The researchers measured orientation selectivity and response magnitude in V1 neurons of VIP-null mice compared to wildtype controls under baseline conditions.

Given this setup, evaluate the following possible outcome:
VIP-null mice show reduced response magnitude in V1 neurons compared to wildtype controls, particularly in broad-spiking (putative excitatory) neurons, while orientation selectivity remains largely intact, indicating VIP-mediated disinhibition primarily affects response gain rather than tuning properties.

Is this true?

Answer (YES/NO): NO